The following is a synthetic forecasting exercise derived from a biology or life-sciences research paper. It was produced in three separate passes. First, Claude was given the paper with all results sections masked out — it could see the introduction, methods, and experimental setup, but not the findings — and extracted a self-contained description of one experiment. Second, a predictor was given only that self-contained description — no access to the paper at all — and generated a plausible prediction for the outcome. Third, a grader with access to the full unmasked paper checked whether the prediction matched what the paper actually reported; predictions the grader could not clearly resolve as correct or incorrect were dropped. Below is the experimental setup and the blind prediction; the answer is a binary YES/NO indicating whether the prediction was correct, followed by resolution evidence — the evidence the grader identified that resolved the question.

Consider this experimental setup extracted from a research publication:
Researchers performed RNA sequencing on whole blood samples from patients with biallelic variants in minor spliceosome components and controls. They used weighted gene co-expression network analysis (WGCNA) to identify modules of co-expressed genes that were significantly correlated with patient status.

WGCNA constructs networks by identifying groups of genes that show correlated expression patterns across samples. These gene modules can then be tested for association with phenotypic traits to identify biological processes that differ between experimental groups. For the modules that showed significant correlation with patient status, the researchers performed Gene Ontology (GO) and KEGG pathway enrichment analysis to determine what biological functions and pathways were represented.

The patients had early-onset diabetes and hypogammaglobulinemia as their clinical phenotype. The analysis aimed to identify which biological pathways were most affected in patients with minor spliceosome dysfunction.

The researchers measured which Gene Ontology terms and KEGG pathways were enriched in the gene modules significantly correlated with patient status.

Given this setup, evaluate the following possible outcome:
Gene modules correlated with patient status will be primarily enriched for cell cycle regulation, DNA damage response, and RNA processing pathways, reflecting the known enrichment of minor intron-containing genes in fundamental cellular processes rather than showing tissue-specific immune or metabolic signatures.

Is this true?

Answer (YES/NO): NO